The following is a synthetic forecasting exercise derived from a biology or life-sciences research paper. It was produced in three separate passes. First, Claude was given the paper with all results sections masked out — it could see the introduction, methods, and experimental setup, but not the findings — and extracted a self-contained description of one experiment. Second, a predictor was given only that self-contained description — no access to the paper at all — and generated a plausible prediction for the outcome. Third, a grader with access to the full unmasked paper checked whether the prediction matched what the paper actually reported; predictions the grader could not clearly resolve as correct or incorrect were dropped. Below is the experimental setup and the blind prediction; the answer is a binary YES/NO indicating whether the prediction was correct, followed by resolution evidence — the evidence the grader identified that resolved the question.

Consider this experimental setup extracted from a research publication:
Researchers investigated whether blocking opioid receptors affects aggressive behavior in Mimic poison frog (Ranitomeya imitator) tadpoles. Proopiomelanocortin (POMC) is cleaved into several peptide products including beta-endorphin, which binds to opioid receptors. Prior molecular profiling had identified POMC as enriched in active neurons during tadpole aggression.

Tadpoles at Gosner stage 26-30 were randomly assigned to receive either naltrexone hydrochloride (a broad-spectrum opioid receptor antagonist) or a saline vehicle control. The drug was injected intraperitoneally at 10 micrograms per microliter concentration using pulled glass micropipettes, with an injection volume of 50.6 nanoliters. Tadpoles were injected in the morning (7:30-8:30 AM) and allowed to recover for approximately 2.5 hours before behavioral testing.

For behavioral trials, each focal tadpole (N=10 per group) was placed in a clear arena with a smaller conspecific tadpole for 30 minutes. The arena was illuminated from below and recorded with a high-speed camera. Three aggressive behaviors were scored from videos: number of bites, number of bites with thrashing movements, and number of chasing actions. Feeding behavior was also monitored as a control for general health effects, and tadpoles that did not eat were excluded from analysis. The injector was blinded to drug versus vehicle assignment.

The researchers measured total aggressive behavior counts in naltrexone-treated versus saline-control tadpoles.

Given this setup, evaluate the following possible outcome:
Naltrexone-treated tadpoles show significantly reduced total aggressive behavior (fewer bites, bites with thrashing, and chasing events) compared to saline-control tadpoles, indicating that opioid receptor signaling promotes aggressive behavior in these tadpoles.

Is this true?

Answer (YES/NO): NO